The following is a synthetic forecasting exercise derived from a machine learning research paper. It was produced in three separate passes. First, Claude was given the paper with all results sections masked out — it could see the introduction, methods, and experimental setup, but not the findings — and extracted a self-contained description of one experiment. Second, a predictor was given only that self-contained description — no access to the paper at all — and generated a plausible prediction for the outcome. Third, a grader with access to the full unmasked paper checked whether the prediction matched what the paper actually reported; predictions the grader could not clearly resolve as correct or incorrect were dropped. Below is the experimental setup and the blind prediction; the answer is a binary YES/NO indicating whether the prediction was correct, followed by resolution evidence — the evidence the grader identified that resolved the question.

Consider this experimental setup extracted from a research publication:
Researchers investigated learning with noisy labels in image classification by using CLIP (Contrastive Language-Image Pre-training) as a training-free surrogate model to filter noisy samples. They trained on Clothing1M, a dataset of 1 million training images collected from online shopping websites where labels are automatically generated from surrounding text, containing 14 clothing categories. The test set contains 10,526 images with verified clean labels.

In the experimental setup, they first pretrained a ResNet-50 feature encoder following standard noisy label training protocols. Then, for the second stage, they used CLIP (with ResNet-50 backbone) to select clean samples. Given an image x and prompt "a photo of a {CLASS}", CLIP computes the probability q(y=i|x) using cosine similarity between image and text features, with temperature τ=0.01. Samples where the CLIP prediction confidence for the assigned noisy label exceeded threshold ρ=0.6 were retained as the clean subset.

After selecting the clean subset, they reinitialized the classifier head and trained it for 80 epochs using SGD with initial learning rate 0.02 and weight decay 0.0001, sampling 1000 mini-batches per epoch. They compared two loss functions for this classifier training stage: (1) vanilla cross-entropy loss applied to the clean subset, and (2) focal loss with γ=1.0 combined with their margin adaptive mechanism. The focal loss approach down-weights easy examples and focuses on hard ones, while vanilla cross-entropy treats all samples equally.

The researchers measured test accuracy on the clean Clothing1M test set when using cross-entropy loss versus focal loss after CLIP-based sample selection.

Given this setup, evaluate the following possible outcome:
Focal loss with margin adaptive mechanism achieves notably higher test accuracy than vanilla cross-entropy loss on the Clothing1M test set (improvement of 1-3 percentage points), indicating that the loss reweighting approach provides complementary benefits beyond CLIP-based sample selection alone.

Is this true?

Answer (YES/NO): NO